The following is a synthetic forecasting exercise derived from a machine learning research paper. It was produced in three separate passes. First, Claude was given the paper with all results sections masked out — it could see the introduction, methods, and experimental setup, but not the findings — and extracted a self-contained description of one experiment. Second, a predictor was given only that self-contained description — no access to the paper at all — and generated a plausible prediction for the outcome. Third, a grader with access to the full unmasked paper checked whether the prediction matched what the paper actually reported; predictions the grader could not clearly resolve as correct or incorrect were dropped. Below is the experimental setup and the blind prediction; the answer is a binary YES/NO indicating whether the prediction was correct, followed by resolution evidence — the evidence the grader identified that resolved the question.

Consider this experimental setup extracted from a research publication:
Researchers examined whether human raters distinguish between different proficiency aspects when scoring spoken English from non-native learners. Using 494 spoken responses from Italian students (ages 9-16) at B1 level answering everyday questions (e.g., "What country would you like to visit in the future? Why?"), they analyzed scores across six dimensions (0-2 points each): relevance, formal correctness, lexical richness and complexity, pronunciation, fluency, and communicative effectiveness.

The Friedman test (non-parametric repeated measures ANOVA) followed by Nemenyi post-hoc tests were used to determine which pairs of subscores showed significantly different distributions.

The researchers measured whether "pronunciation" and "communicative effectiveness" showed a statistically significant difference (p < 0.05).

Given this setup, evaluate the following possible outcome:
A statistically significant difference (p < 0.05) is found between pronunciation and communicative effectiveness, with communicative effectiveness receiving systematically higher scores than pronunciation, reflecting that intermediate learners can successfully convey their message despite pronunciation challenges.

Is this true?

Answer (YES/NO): NO